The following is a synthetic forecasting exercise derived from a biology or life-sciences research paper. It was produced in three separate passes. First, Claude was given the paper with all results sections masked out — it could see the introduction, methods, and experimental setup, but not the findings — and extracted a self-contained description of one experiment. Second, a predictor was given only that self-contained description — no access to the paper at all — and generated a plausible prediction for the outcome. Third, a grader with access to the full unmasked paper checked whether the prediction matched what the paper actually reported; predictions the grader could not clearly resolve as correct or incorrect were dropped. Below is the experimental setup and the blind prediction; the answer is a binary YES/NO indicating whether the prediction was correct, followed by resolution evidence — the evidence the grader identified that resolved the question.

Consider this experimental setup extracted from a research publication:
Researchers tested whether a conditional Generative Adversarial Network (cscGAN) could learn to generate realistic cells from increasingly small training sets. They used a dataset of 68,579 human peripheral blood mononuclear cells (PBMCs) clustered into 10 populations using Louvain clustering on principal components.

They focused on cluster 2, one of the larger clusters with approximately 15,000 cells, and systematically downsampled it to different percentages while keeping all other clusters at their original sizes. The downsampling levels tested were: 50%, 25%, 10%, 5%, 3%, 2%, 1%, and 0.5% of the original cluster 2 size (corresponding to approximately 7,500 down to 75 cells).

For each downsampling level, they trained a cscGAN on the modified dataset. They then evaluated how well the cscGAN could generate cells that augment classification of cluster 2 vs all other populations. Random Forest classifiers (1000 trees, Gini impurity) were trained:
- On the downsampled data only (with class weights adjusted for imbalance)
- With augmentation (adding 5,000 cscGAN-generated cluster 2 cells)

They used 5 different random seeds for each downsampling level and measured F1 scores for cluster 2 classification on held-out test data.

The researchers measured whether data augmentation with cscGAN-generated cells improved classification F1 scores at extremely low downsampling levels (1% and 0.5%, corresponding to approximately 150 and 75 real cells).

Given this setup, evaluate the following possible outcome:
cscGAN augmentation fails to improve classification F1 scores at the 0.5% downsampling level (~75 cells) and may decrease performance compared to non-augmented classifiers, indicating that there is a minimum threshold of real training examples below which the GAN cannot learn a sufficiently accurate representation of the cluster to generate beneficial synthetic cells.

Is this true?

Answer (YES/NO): NO